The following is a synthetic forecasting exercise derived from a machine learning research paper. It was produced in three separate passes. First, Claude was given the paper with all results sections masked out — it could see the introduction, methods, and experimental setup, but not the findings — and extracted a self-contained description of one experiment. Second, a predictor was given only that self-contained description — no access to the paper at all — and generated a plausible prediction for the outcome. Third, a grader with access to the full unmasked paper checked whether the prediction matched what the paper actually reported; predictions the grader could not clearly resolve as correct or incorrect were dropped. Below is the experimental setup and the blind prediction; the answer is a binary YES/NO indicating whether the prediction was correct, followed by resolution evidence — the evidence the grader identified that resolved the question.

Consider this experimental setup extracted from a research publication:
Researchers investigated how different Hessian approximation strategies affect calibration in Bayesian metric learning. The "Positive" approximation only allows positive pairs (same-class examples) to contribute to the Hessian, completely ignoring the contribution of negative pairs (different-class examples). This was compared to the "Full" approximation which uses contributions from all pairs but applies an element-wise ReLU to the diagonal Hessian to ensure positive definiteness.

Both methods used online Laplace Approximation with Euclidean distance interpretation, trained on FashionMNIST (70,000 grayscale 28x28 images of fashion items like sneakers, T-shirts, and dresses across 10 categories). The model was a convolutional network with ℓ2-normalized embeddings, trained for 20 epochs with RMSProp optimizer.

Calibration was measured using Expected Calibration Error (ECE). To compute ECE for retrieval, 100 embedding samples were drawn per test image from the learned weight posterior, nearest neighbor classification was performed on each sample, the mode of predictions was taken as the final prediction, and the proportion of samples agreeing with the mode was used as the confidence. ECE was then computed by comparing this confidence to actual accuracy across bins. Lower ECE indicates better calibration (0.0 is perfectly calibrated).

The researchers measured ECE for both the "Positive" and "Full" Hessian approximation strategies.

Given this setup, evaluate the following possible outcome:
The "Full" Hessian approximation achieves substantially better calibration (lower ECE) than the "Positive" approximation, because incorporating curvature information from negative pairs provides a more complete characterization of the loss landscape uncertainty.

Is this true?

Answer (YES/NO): YES